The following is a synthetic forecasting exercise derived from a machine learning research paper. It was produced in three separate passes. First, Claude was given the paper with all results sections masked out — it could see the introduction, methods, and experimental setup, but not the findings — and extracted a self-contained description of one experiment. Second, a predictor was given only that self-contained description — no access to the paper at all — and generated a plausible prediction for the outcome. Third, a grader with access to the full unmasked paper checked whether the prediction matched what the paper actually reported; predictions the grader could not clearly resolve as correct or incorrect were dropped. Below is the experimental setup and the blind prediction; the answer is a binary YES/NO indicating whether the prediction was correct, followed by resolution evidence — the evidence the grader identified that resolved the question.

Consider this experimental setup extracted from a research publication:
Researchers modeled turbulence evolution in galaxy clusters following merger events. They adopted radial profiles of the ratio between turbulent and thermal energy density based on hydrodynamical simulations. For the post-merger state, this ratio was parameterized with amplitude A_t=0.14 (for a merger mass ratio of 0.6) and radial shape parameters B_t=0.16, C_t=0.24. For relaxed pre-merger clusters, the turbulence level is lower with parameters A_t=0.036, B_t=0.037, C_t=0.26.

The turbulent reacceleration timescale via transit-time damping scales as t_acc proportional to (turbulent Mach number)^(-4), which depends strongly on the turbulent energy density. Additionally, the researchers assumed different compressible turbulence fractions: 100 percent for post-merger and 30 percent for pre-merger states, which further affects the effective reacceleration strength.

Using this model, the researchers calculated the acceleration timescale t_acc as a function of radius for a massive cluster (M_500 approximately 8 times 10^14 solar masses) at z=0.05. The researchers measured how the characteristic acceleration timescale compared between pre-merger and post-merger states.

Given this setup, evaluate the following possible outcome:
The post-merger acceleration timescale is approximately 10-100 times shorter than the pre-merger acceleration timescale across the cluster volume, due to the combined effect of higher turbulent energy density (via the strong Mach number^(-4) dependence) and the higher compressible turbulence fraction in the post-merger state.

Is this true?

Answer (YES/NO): YES